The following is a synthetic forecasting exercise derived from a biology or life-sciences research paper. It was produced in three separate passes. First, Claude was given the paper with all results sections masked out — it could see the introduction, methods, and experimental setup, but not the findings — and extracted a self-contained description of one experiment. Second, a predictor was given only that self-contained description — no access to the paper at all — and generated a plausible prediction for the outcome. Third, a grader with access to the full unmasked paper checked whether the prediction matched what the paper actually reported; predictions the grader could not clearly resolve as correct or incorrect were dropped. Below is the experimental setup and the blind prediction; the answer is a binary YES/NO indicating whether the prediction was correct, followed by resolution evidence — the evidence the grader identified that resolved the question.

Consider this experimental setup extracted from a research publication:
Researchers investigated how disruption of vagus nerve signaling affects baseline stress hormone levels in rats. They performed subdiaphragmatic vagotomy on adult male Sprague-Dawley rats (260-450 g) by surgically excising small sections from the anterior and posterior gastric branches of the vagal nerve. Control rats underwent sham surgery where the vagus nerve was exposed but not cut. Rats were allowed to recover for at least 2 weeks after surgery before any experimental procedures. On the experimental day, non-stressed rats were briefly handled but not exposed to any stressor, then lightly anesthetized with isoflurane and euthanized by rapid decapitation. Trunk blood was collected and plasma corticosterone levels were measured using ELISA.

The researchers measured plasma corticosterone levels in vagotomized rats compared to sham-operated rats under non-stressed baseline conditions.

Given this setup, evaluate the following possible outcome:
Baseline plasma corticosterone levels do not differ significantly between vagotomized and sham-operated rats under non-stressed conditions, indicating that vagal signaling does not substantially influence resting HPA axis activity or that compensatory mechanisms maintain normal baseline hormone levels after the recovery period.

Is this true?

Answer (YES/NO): YES